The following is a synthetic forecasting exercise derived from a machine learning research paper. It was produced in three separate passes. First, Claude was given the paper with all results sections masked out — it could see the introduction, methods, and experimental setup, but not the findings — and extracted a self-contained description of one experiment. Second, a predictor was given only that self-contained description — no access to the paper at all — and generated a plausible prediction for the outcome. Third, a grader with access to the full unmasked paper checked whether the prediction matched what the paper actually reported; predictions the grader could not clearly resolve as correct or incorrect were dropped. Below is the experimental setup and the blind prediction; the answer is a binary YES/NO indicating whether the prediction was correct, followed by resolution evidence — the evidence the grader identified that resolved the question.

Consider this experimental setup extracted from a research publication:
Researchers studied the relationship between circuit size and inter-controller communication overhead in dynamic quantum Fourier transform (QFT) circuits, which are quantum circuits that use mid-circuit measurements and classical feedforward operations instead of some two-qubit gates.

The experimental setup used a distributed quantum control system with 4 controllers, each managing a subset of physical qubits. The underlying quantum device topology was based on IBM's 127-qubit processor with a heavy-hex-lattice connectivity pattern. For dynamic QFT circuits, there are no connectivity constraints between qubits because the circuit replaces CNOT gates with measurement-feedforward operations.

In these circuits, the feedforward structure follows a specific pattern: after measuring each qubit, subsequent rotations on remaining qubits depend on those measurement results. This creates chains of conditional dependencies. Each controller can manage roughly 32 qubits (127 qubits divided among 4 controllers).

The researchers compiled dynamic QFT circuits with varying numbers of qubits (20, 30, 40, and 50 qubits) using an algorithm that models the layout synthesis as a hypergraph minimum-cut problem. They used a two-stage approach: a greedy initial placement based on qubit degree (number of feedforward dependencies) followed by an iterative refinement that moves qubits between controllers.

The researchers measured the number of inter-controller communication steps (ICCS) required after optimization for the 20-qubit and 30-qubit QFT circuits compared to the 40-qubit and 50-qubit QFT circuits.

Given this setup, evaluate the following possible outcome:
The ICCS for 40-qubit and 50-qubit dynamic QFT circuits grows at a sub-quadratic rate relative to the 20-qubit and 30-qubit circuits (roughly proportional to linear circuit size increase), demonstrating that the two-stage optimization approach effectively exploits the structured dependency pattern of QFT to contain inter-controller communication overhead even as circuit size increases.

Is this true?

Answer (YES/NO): NO